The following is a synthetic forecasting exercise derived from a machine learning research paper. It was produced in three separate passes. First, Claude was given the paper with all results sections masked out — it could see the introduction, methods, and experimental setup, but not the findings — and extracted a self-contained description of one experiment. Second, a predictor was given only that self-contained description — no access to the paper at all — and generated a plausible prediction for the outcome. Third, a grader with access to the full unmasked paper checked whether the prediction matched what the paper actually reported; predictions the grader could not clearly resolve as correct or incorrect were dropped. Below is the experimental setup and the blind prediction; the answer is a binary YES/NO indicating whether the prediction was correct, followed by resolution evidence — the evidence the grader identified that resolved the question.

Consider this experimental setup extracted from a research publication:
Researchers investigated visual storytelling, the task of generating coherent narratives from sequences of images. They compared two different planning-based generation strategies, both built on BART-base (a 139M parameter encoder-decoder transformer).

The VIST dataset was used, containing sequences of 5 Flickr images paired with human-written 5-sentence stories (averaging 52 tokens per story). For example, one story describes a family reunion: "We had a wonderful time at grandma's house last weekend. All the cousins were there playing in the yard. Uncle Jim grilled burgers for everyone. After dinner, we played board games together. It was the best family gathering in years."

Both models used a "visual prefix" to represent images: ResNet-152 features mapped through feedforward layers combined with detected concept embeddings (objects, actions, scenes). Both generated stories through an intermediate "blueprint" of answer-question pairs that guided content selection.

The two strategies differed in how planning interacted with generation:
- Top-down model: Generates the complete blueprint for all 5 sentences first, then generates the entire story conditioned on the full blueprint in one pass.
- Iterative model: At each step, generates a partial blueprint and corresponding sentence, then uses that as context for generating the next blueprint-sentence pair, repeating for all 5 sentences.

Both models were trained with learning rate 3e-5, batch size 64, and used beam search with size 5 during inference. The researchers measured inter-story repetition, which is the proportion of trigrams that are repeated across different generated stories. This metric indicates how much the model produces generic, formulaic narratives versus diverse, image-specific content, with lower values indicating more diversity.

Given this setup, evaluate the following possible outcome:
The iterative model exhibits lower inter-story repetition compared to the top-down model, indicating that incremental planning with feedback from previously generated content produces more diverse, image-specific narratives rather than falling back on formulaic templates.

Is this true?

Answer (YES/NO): YES